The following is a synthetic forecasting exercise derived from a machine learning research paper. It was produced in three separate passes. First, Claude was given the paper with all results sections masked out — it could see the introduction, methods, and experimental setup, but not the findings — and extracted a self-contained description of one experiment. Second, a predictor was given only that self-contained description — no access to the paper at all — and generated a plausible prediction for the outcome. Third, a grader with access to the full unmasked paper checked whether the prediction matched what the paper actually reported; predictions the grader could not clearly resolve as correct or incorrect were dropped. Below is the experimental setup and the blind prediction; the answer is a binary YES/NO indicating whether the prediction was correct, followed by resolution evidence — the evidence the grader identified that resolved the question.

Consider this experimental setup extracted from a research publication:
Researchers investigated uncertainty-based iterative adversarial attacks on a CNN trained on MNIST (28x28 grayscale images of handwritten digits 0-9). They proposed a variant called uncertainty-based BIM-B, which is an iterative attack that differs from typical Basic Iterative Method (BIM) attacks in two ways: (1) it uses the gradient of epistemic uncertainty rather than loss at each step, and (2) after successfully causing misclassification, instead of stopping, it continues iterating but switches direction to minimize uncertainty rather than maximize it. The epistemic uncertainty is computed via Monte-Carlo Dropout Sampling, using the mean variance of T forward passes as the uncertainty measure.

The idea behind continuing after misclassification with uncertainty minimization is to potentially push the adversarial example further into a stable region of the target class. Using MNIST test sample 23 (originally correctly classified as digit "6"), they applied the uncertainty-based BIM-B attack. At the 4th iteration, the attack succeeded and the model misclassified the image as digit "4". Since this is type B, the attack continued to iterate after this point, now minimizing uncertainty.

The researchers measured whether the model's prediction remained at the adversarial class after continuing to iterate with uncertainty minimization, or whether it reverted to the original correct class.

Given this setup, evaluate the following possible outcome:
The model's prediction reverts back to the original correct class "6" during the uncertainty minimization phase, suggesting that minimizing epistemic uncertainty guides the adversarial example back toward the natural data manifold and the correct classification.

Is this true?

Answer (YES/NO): NO